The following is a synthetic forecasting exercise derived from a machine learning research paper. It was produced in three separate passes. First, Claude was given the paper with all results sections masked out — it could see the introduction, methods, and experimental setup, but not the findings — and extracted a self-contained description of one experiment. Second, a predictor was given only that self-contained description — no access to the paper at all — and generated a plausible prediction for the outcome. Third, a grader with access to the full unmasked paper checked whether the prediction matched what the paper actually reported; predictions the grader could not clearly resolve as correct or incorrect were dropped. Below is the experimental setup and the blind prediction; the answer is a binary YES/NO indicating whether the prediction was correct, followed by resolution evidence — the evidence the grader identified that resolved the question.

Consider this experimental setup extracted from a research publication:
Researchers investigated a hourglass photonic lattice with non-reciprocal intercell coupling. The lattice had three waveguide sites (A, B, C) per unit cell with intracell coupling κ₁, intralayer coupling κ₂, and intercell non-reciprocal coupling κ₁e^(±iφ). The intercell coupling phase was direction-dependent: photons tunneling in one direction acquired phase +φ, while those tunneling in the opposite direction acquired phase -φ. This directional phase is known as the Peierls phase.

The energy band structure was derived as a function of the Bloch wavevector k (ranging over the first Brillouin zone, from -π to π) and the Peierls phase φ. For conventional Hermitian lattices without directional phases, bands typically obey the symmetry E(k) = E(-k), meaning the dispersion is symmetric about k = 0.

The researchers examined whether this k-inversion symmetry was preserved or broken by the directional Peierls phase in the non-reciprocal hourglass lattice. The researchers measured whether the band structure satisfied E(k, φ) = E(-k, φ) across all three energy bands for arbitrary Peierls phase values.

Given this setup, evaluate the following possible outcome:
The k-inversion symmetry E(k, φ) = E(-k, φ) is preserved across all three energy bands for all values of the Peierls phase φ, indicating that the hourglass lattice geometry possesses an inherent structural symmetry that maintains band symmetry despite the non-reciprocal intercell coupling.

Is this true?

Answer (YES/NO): YES